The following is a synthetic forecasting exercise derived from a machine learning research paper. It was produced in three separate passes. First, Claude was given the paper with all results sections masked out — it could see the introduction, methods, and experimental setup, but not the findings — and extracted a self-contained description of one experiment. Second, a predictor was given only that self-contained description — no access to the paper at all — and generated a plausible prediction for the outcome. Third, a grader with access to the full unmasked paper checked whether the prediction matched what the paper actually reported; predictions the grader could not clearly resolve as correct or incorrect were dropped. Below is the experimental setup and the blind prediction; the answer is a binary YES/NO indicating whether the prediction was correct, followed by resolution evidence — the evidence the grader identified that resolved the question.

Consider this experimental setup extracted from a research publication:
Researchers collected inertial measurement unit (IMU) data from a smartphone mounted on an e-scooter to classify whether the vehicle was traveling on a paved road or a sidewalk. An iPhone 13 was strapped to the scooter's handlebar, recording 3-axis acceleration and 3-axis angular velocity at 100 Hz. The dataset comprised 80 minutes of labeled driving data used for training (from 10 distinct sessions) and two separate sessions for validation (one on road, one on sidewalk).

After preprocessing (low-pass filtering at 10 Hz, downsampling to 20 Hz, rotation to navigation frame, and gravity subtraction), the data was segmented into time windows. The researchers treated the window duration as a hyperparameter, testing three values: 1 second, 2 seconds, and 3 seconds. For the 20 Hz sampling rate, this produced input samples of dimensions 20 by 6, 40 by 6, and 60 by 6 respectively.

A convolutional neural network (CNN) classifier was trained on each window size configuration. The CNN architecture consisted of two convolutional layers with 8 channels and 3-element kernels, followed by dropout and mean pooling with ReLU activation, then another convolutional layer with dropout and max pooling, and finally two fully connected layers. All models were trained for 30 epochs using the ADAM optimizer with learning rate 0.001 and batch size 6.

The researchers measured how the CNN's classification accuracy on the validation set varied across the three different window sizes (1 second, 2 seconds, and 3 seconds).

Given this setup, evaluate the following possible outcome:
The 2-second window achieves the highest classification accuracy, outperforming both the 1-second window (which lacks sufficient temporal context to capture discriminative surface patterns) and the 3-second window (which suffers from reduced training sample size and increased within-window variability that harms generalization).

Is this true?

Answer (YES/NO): YES